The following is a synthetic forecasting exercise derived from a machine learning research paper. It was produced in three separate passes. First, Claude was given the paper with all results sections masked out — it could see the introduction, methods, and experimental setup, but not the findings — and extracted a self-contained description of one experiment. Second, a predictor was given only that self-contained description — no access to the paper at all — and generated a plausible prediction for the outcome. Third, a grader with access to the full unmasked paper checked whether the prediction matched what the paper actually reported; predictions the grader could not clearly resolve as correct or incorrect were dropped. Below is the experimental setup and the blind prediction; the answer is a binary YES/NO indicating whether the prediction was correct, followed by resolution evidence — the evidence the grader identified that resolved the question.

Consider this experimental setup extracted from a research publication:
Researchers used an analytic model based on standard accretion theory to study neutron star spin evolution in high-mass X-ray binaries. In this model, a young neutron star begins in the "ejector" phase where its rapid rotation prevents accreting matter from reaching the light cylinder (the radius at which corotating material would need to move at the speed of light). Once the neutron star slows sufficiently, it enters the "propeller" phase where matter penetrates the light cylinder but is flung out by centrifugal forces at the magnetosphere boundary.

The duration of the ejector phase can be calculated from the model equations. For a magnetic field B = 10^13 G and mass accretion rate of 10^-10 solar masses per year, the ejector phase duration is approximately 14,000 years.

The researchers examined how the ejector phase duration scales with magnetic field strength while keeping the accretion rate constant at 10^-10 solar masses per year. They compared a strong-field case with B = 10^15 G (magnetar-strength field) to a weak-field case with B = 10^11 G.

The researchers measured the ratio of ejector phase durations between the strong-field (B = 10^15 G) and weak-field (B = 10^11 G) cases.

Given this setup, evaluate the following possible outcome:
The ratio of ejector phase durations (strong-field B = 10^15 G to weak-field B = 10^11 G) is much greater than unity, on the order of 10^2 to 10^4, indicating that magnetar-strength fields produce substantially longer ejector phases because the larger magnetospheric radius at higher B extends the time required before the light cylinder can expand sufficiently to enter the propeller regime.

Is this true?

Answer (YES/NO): NO